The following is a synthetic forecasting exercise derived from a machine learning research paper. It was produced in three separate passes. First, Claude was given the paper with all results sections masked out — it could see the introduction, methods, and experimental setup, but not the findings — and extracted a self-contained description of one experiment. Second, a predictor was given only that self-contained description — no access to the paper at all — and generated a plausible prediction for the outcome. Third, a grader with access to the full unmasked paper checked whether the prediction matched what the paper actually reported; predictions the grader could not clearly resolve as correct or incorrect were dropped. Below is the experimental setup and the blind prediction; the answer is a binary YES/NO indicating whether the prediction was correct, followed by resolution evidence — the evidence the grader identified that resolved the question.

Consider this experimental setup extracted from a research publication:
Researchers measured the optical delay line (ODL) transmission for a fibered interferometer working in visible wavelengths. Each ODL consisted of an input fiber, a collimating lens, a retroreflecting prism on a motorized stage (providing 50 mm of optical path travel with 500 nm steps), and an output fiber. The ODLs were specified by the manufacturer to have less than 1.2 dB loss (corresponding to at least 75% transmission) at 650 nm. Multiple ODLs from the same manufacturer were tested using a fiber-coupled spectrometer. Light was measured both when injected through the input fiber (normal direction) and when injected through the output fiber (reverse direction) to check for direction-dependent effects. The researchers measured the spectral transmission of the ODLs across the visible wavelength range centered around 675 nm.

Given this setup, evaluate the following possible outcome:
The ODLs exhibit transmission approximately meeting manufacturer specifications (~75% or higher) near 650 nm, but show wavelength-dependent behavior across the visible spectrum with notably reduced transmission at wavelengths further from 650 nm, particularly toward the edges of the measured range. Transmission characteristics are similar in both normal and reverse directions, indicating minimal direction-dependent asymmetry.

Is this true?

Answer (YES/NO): NO